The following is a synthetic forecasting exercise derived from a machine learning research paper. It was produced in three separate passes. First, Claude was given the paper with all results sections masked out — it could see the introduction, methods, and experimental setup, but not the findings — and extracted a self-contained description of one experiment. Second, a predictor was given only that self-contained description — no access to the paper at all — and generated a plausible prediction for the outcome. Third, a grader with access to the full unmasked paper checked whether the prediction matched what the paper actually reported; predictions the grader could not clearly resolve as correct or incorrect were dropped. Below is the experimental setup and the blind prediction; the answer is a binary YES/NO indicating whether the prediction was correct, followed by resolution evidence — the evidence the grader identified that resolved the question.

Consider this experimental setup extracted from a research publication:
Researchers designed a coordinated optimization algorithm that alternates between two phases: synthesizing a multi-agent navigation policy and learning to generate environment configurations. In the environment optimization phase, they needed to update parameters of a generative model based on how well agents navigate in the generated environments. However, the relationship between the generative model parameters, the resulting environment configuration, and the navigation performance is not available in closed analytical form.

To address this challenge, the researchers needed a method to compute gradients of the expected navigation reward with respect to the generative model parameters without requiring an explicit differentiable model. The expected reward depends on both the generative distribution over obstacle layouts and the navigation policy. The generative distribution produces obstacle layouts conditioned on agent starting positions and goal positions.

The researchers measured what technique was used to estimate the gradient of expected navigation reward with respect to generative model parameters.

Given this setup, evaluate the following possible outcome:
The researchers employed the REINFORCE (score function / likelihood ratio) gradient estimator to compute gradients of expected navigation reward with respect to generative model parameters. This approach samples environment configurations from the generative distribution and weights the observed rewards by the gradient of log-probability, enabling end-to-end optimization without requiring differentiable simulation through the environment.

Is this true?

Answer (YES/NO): YES